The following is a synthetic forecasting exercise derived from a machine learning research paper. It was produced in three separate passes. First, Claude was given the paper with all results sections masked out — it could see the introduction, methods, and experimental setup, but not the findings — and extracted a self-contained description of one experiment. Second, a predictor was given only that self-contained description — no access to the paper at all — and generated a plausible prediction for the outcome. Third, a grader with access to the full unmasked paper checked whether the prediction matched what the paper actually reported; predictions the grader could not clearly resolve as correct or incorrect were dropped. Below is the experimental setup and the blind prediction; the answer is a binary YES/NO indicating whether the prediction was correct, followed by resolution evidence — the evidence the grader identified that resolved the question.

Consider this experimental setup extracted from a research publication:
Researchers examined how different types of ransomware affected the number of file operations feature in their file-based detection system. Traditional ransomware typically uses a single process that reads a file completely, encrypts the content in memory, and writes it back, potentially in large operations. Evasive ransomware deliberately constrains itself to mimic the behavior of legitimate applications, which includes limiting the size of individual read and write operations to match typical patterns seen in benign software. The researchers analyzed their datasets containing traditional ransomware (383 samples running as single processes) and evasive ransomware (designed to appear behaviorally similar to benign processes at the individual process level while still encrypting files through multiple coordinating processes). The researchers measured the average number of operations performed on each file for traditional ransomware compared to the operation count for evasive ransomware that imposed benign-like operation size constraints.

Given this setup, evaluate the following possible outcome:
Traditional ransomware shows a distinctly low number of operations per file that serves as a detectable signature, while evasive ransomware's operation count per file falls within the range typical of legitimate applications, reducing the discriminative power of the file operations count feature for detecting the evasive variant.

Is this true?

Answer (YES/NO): NO